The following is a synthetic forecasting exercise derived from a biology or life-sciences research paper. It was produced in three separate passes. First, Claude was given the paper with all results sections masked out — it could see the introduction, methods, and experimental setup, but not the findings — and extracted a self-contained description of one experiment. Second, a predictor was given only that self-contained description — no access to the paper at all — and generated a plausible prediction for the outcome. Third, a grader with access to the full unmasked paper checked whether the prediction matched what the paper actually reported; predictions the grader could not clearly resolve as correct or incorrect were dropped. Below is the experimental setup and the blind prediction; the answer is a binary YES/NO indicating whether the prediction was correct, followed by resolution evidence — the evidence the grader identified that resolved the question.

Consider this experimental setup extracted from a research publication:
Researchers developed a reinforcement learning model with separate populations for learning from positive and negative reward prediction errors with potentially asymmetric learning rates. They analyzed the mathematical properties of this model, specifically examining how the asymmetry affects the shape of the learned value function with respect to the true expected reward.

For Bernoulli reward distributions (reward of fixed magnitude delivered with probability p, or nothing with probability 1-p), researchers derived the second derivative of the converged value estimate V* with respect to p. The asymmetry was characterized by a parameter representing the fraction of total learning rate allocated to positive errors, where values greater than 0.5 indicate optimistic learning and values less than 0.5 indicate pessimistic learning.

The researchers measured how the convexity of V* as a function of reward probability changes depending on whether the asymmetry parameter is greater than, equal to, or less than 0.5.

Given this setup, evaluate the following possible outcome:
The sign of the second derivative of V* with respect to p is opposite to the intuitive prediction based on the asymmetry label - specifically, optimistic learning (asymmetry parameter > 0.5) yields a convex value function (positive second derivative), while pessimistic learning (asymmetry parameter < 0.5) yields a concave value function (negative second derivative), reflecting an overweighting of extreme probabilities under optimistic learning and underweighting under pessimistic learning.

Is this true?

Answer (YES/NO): NO